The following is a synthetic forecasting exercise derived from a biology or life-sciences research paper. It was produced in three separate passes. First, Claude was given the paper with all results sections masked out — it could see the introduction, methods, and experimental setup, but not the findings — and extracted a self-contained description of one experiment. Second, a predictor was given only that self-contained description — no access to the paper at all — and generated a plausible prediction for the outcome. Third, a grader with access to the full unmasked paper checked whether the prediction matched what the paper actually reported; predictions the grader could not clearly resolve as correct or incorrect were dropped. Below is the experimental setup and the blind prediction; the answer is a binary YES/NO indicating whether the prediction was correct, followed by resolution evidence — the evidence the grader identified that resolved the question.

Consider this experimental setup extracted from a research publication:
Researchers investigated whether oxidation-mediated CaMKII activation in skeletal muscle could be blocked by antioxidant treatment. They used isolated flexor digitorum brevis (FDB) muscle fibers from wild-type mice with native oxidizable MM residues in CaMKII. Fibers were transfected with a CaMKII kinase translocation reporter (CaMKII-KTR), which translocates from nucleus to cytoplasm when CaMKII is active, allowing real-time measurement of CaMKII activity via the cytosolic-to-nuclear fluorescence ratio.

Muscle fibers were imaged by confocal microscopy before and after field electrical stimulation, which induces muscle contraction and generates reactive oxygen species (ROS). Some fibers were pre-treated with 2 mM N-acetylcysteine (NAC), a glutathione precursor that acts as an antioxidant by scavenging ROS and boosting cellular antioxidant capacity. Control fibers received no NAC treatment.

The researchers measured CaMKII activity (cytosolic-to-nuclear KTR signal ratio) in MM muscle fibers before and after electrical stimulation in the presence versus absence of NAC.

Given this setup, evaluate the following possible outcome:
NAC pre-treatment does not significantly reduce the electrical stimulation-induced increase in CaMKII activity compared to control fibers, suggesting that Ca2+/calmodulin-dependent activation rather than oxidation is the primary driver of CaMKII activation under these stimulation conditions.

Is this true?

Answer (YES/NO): NO